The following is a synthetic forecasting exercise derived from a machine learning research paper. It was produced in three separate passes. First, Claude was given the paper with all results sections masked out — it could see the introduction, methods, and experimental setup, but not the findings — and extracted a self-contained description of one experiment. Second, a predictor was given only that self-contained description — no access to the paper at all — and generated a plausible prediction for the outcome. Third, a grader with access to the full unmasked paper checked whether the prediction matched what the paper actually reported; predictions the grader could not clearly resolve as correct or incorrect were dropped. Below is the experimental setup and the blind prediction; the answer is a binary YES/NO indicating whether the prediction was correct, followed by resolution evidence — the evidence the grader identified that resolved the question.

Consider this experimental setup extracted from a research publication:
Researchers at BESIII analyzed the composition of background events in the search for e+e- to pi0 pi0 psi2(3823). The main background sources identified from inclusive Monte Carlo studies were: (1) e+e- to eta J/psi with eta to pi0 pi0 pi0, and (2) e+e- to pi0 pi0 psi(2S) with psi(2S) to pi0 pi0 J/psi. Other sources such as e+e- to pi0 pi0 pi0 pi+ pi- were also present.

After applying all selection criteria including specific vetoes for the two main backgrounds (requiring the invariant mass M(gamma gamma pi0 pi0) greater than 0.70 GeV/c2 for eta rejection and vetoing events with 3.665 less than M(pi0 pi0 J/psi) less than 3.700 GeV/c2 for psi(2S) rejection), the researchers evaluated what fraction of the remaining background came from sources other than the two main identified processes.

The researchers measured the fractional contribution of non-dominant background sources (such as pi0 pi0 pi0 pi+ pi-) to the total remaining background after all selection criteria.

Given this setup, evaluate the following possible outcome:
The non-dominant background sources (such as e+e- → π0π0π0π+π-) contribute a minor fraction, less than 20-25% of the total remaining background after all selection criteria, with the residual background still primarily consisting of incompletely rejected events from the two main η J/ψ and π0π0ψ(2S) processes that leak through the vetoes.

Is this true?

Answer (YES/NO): YES